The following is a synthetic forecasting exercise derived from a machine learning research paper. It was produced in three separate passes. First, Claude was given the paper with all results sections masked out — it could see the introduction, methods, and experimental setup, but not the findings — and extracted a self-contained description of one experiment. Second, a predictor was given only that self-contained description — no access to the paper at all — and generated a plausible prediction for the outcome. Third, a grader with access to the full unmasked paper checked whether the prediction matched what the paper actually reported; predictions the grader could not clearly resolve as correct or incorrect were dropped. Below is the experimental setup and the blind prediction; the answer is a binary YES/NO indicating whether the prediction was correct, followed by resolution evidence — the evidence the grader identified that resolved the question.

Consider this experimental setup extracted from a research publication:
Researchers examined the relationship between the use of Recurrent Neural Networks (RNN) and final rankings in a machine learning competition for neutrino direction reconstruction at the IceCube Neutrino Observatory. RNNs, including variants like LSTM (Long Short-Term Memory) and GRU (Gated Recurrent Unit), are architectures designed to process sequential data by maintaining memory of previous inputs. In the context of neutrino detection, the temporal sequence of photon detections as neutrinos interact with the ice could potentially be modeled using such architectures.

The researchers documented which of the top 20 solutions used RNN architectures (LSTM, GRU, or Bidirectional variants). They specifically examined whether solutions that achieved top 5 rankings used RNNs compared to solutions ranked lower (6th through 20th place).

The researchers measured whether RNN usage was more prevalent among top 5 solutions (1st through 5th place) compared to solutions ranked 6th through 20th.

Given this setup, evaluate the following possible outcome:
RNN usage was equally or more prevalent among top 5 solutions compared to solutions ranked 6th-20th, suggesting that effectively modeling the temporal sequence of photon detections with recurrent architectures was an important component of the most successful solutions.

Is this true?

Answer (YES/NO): NO